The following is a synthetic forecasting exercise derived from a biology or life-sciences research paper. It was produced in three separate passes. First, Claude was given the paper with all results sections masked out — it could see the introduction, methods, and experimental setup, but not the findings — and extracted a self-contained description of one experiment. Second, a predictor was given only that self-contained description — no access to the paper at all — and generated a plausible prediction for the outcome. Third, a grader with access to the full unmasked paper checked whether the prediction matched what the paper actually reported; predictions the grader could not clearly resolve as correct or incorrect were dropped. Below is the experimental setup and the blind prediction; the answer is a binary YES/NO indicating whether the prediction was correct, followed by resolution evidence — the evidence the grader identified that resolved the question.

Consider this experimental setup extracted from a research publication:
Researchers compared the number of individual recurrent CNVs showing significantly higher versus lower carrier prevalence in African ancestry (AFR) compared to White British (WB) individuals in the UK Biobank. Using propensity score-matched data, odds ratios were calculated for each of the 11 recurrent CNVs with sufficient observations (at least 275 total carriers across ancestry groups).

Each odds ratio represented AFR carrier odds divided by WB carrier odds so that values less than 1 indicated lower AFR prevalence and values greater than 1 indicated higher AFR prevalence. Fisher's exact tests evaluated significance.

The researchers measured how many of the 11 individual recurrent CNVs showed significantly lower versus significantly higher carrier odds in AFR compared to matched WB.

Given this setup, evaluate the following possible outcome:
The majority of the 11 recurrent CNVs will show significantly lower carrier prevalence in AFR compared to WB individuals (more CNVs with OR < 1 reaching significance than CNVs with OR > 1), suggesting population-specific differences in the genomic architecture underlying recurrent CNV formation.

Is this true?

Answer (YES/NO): YES